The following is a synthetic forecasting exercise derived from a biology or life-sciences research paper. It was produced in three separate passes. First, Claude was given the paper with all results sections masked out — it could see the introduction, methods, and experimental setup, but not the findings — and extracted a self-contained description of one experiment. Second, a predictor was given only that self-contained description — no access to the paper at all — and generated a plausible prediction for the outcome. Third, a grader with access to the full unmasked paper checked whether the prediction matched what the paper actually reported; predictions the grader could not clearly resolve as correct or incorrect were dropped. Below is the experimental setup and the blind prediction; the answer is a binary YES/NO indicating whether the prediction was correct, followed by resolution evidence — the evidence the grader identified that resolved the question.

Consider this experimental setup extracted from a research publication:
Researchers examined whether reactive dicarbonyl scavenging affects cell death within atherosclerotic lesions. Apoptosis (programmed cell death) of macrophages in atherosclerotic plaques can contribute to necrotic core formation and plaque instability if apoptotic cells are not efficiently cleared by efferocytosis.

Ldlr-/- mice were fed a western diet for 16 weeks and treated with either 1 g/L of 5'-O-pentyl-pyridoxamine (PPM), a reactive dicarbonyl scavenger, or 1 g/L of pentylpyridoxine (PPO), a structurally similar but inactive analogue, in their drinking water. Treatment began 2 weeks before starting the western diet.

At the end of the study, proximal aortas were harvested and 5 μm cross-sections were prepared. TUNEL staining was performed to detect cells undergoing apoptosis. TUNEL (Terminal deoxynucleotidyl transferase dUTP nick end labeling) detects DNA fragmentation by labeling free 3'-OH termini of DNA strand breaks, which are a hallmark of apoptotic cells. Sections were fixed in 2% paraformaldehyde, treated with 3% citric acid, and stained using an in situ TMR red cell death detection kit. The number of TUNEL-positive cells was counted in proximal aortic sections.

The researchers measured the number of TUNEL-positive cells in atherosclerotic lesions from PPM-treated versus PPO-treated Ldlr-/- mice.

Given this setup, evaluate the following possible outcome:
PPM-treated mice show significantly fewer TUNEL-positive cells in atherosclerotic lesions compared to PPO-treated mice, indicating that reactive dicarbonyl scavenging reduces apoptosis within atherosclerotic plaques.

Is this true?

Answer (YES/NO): NO